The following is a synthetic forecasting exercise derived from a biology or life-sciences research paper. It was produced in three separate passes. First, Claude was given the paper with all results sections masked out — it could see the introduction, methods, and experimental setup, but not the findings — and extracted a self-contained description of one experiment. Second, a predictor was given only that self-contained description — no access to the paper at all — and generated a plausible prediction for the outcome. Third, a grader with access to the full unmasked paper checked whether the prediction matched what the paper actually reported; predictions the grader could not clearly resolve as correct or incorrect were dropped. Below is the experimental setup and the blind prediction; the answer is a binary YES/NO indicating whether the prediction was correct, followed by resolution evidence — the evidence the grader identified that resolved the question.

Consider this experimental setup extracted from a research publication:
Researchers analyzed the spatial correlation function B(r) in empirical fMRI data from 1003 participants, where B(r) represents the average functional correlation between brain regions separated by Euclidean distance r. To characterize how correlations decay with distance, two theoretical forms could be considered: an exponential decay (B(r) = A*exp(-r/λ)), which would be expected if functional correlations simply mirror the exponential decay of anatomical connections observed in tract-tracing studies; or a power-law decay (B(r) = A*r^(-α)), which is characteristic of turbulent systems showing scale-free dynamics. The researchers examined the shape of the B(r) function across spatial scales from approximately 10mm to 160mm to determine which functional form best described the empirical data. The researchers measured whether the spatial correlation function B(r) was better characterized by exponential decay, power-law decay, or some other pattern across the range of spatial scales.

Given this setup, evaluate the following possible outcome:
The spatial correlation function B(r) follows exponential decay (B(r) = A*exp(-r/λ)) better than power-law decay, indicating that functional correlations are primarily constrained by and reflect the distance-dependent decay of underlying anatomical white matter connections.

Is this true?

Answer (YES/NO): NO